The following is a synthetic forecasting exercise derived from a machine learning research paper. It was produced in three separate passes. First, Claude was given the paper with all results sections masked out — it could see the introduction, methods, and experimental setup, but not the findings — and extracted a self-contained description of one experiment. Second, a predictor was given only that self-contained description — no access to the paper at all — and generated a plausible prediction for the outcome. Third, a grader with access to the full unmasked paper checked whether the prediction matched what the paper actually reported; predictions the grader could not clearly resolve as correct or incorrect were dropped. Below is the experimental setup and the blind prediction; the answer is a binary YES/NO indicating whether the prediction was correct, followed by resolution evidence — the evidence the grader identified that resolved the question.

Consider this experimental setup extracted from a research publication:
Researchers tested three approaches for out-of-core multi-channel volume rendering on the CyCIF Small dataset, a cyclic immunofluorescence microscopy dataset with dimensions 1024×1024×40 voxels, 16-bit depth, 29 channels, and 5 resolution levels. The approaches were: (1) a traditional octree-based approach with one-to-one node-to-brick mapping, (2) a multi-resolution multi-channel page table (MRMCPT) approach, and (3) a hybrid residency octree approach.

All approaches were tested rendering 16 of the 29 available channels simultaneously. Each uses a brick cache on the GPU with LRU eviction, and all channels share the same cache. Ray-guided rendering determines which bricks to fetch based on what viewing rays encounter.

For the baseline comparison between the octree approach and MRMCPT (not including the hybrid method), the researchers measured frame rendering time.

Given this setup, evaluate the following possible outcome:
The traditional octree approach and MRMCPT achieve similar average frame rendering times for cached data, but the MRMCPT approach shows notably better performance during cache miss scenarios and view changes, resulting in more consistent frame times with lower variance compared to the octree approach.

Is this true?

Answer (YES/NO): NO